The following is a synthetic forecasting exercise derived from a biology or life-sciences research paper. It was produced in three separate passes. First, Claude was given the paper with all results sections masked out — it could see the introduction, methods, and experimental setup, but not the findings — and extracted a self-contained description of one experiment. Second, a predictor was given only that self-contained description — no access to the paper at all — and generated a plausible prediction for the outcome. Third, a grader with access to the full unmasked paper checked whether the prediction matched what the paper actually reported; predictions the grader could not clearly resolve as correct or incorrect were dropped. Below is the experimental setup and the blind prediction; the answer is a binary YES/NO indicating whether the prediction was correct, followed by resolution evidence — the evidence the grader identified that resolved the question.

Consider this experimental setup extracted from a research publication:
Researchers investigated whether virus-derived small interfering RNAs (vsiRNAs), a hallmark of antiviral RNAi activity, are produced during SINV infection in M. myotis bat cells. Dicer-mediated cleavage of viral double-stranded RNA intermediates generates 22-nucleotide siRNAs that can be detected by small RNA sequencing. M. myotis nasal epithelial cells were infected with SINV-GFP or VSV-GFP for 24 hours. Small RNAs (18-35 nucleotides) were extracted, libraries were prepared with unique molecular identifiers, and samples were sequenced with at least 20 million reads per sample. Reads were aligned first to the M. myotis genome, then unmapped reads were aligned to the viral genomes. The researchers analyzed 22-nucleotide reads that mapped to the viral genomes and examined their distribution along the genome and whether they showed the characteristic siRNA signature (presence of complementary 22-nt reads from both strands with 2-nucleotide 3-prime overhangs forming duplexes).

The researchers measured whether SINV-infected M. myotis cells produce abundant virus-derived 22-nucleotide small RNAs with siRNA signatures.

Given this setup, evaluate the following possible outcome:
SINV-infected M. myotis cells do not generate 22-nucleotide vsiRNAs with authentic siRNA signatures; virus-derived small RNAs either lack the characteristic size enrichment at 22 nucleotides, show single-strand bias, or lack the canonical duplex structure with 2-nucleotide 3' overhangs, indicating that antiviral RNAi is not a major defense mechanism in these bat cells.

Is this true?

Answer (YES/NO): YES